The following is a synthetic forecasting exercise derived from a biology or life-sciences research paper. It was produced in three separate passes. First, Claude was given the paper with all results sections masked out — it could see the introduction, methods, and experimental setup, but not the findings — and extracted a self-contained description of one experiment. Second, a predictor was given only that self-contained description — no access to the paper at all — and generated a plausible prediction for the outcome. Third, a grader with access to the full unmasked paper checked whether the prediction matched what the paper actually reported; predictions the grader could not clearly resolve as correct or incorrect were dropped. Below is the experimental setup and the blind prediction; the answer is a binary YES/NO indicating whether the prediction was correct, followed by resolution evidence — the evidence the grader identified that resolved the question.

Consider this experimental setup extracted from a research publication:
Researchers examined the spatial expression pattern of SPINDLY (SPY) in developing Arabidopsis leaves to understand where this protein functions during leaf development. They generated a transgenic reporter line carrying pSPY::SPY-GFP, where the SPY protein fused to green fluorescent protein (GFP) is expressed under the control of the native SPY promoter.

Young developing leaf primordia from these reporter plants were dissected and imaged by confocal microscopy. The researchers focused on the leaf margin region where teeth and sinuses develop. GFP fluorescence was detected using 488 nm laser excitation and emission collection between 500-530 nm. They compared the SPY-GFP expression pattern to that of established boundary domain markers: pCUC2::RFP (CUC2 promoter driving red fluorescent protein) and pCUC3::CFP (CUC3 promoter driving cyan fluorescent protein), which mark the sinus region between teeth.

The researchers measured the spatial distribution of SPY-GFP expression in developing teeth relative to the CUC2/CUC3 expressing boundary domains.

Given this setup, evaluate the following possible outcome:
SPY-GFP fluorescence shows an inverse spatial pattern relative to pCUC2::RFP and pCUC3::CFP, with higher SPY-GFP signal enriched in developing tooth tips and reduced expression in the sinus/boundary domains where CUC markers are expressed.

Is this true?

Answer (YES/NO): NO